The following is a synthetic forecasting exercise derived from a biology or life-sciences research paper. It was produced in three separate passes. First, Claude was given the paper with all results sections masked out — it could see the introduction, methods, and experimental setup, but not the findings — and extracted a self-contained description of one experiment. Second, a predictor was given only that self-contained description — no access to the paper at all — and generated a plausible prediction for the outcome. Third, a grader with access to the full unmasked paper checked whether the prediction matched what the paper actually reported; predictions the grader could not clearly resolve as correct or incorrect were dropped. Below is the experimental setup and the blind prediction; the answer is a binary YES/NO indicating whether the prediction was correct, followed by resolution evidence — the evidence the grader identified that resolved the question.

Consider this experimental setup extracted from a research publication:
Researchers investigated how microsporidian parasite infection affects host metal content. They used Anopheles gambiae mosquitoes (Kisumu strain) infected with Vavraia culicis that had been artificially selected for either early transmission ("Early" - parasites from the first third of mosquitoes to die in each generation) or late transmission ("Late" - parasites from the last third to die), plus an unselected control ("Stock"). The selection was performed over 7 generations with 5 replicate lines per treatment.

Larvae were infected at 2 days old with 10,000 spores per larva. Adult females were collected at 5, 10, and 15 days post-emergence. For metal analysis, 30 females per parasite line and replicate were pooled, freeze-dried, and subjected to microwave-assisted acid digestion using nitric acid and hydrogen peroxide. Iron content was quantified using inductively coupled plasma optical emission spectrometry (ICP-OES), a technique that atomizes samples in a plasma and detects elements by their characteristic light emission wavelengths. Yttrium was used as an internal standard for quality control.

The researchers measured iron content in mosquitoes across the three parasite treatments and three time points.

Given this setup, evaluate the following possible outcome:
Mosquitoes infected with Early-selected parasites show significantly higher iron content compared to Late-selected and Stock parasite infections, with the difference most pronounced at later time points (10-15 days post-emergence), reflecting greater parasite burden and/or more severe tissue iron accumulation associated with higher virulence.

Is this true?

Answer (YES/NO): NO